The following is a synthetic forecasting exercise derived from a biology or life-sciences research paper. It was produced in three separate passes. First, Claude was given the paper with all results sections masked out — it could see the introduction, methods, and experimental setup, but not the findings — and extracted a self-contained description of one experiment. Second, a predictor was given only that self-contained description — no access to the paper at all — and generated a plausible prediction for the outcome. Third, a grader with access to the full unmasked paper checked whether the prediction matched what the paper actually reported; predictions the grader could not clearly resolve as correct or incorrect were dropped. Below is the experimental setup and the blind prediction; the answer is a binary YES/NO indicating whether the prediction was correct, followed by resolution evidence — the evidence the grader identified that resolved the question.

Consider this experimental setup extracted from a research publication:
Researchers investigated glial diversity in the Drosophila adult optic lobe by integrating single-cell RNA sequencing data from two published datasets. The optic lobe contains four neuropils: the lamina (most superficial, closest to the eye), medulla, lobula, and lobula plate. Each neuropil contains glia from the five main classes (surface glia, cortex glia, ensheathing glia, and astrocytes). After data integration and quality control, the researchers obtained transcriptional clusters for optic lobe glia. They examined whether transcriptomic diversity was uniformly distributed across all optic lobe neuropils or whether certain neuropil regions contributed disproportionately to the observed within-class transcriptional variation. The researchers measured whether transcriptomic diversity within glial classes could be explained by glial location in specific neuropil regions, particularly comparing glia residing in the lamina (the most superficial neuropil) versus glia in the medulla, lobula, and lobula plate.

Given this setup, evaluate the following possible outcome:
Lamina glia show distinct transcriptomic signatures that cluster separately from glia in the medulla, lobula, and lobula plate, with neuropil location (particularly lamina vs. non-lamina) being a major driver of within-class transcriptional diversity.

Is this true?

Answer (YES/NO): YES